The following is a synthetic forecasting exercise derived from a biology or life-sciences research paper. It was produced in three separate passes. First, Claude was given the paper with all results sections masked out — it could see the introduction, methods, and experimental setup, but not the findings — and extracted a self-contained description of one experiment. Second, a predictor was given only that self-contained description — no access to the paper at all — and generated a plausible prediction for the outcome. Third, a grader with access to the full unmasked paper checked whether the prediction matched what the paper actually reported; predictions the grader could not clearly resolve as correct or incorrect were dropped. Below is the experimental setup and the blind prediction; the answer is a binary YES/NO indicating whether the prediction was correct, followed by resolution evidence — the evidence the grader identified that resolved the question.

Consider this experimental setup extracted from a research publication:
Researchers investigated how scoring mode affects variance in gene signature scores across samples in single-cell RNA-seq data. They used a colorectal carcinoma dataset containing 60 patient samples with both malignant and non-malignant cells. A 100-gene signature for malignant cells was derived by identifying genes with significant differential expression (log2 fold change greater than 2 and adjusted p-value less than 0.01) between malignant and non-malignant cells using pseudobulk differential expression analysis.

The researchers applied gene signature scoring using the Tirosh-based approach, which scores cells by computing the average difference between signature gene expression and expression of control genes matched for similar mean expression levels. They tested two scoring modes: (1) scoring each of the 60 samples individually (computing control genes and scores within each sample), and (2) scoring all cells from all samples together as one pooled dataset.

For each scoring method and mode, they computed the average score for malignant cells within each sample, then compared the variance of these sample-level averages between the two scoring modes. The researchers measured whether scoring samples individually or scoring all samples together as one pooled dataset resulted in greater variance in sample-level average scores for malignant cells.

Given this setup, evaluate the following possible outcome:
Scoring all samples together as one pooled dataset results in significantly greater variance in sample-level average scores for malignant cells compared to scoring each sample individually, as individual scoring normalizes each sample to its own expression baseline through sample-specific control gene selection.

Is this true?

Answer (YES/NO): NO